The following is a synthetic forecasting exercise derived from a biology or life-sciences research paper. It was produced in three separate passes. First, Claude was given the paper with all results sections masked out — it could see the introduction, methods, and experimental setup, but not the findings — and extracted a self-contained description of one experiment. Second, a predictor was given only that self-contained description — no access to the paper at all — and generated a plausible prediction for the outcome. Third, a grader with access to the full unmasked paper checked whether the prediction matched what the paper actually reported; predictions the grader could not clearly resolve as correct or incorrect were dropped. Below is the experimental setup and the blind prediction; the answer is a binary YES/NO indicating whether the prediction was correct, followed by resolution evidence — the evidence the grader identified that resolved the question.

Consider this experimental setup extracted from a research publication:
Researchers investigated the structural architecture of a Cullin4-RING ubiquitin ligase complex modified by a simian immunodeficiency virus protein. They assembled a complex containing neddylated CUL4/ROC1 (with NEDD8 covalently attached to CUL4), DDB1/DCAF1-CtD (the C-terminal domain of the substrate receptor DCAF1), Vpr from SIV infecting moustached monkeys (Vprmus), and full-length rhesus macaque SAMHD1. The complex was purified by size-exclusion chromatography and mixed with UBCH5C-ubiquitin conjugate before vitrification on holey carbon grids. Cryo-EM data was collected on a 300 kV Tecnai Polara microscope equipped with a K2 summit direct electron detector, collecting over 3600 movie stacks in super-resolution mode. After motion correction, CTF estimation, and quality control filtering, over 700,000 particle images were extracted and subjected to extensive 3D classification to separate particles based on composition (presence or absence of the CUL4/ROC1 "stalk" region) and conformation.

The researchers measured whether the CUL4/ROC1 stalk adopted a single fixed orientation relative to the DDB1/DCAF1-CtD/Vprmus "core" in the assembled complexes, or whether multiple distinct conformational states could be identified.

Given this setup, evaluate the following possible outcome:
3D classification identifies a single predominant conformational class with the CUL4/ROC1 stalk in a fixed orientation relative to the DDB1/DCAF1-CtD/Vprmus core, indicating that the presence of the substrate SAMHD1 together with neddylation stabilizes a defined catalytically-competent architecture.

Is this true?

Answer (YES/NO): NO